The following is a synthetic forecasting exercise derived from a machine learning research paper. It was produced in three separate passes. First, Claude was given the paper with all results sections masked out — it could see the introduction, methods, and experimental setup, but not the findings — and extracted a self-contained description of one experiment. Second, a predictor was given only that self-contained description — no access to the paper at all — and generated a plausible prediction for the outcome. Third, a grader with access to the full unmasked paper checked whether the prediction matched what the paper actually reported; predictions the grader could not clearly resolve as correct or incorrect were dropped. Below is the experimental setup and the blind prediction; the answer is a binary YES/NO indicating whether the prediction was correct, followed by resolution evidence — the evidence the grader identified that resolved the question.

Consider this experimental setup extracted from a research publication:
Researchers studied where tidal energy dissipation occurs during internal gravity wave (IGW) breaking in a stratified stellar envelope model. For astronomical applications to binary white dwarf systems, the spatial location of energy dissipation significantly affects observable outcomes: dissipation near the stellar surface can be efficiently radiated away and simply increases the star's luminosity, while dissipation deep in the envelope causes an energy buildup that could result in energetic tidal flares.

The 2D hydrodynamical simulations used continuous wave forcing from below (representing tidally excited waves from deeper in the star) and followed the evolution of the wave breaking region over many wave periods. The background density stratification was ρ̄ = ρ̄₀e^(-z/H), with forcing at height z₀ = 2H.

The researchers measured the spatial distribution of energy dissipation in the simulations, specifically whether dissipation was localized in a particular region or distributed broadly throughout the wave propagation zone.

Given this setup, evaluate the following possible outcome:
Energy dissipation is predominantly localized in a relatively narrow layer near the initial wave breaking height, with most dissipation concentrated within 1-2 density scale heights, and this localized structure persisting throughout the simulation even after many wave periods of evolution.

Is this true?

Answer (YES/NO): NO